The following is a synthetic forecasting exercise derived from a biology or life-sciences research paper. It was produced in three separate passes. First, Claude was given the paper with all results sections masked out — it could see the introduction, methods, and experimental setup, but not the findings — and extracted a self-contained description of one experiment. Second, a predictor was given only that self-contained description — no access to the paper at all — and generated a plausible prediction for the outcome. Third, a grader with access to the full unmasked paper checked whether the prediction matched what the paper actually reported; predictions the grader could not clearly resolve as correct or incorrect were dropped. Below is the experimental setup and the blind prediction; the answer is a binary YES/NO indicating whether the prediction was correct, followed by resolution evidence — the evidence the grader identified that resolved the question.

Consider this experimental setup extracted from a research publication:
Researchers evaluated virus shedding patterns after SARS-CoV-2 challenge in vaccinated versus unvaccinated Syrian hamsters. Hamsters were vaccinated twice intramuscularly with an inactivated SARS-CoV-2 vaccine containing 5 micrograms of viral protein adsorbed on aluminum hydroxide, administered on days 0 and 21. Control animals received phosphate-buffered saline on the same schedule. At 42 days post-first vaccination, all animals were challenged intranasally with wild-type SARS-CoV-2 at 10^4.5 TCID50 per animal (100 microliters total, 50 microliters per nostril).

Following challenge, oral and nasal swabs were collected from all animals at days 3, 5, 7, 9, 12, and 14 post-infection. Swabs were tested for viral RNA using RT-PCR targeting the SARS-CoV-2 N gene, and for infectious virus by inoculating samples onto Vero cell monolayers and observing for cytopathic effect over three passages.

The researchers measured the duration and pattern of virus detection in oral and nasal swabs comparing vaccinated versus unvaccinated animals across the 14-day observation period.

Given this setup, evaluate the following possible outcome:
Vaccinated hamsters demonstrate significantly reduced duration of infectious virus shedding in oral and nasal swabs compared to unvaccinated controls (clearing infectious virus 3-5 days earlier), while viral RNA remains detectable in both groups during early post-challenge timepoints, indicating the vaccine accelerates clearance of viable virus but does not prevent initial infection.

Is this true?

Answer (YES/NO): NO